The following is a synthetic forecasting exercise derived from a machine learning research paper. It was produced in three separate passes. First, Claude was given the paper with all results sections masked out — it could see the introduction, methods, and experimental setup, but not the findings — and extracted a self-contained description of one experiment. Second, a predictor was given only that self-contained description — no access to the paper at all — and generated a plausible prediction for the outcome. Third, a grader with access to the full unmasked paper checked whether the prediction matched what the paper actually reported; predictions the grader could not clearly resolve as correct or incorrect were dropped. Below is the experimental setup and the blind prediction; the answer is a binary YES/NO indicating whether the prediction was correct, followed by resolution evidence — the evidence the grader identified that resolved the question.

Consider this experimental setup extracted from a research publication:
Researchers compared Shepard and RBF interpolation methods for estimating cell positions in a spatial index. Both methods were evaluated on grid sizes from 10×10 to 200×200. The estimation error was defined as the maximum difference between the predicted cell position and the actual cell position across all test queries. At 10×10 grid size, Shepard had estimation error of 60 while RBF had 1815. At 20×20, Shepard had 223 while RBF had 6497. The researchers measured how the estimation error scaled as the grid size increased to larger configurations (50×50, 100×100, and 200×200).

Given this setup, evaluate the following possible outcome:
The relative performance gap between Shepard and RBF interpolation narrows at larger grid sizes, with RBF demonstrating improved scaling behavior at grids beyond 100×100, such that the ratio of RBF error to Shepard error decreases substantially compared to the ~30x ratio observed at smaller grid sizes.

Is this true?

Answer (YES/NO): NO